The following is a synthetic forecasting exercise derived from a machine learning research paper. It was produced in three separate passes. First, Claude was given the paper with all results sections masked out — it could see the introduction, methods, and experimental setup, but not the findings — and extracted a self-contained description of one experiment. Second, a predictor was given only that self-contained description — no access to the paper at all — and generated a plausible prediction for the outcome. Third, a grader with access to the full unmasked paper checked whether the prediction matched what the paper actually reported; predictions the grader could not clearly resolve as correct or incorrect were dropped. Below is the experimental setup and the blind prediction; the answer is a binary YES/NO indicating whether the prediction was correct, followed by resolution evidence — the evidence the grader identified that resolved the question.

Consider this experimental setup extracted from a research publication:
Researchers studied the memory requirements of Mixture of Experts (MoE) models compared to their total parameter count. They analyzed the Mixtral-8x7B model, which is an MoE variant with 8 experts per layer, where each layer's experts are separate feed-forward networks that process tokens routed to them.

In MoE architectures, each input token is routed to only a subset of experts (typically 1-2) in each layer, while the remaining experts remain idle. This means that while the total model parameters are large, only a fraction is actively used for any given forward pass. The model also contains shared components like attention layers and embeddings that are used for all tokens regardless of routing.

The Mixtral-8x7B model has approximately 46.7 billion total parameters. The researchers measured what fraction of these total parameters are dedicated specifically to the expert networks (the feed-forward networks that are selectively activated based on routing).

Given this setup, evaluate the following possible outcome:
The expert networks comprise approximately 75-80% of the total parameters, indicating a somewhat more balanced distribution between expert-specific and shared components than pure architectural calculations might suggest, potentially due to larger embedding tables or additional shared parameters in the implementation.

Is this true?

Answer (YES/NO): NO